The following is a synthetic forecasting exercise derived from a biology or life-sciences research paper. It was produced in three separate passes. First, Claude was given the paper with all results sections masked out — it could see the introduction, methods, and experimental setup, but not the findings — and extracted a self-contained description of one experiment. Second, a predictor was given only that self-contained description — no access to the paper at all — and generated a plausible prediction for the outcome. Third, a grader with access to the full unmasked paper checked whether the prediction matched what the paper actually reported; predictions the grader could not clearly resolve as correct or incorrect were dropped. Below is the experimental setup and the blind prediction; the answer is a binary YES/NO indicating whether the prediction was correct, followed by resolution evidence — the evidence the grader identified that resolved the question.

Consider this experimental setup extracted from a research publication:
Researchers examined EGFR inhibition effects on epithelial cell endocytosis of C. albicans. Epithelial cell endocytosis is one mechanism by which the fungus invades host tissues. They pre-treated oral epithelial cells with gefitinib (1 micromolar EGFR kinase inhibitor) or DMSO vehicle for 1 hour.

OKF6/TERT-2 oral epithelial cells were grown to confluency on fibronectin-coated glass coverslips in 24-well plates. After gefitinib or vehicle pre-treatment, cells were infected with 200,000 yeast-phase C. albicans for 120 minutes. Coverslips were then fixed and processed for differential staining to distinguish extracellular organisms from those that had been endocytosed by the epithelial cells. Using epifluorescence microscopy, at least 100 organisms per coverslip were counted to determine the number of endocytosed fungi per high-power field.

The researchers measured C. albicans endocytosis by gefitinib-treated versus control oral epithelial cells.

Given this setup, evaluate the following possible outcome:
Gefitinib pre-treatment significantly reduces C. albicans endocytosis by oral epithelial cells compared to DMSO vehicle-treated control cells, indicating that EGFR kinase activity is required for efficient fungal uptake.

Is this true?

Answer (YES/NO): YES